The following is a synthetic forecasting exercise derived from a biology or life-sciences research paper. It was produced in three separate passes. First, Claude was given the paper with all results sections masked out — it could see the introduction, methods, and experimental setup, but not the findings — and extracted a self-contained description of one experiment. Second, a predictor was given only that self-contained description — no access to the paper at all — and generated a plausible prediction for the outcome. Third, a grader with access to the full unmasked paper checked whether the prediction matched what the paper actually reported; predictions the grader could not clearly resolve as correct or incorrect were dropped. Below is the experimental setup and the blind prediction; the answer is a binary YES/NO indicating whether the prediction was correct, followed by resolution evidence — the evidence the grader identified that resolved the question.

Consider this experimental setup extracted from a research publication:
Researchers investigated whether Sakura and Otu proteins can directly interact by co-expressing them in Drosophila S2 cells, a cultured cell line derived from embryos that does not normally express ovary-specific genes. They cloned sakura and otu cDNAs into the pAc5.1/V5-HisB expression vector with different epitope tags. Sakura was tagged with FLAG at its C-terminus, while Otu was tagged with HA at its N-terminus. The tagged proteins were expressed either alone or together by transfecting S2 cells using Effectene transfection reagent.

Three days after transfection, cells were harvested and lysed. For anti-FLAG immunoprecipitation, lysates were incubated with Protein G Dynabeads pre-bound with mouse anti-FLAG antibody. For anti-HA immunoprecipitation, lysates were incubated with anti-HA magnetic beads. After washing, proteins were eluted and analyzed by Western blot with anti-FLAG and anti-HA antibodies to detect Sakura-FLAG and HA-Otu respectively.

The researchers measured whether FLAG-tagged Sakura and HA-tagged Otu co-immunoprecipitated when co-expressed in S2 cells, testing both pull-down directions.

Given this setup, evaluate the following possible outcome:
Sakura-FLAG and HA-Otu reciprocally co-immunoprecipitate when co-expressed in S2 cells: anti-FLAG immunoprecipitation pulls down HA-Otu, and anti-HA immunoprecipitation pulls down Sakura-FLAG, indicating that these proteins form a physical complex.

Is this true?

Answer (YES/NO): YES